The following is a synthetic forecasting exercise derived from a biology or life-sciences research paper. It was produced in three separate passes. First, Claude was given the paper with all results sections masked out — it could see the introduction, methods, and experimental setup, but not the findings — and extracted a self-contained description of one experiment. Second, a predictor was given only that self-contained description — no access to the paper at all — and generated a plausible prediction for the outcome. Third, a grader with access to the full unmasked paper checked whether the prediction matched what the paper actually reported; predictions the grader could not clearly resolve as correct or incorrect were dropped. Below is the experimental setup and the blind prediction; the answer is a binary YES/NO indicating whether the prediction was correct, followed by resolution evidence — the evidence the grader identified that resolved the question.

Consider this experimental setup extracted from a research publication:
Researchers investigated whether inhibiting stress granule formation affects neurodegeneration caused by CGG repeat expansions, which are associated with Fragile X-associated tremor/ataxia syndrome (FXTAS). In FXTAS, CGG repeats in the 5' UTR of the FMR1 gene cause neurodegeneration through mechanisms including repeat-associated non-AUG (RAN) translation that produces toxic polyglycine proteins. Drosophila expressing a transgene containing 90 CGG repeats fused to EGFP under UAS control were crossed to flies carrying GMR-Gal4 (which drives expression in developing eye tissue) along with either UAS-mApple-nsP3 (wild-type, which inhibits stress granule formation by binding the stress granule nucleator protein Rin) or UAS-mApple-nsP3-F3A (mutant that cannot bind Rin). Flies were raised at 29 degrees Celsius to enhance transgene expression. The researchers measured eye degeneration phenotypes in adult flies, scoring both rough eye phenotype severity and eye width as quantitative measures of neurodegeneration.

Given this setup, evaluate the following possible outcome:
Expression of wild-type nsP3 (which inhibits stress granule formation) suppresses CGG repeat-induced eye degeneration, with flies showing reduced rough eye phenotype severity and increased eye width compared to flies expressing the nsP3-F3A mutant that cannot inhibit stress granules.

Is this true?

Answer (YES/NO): NO